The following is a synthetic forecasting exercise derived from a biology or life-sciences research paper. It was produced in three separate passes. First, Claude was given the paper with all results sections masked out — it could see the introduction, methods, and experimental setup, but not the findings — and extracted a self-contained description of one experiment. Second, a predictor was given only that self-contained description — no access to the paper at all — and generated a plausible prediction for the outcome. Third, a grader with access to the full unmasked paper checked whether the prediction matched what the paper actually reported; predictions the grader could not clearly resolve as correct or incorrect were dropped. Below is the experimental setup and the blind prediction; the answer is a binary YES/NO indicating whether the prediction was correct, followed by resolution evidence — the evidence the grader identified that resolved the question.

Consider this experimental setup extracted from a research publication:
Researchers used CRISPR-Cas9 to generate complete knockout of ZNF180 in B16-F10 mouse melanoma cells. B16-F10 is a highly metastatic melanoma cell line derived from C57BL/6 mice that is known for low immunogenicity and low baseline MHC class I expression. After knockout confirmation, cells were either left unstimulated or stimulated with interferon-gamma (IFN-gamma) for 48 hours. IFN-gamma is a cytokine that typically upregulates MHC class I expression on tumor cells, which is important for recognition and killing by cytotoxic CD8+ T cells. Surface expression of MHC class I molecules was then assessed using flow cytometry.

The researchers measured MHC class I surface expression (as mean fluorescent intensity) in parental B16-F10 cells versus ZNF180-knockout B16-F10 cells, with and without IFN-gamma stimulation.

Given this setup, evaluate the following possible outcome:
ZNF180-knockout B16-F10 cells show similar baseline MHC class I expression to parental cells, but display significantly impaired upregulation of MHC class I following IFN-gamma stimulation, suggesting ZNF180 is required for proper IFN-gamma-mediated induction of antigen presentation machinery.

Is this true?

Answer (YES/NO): NO